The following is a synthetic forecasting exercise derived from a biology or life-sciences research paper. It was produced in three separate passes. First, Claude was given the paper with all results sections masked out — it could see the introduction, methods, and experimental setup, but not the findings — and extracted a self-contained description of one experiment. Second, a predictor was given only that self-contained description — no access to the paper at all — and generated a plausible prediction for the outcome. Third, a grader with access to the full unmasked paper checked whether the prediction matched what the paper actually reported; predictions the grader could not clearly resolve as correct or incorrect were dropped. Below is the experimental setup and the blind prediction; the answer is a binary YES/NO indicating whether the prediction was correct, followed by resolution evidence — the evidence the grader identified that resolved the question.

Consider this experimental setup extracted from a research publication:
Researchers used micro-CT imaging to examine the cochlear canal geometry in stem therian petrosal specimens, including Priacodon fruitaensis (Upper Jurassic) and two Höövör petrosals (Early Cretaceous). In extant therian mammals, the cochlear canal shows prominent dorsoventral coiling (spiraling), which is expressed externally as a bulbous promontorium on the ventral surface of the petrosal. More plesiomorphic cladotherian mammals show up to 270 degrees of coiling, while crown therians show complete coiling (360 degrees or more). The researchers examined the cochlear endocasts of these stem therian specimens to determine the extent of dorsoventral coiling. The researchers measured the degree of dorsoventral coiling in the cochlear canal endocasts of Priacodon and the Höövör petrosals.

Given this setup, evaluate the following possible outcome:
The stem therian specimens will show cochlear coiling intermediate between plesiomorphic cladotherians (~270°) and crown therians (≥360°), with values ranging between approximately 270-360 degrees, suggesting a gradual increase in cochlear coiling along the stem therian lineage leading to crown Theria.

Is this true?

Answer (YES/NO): NO